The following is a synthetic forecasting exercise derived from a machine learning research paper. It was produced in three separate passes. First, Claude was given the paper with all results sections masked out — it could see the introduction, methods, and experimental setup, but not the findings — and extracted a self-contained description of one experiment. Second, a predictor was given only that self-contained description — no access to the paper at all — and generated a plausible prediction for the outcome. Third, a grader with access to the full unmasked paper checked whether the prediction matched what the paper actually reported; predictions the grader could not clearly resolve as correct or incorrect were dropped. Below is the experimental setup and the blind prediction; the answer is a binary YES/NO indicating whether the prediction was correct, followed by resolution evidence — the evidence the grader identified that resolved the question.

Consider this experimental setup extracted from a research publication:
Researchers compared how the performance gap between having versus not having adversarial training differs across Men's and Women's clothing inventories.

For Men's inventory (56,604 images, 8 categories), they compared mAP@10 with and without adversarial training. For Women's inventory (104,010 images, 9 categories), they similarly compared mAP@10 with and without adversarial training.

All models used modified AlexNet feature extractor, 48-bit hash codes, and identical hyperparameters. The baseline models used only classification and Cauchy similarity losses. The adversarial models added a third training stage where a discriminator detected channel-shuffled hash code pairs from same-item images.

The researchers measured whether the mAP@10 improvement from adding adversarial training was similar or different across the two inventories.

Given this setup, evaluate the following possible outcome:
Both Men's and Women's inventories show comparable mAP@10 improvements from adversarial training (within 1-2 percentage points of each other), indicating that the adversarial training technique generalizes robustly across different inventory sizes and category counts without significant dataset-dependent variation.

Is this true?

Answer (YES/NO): YES